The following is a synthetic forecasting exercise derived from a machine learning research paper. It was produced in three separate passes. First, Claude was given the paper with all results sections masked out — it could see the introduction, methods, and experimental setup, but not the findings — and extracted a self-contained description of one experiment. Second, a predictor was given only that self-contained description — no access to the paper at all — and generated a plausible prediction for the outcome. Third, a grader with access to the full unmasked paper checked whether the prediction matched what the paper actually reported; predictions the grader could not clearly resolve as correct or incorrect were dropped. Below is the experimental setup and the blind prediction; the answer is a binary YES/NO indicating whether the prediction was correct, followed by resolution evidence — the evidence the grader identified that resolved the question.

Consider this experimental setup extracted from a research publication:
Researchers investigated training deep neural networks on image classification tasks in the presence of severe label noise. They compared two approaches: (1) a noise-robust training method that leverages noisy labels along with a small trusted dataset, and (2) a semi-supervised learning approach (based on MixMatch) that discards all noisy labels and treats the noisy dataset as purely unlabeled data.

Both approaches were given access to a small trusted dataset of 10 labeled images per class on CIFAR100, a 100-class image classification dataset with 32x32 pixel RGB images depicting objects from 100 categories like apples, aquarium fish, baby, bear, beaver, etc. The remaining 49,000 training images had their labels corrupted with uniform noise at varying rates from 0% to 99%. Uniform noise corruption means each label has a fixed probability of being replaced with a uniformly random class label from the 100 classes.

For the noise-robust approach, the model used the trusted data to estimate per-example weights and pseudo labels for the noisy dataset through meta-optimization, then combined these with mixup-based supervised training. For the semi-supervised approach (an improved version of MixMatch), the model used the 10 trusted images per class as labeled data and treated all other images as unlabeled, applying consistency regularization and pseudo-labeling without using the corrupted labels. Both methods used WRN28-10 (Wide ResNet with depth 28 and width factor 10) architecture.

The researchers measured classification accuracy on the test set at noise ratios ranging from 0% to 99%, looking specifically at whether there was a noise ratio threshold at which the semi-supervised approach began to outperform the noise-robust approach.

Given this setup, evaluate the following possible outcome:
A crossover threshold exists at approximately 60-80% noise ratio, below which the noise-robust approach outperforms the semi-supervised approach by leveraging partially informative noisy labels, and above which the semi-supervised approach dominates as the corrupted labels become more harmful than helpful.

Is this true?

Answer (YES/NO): NO